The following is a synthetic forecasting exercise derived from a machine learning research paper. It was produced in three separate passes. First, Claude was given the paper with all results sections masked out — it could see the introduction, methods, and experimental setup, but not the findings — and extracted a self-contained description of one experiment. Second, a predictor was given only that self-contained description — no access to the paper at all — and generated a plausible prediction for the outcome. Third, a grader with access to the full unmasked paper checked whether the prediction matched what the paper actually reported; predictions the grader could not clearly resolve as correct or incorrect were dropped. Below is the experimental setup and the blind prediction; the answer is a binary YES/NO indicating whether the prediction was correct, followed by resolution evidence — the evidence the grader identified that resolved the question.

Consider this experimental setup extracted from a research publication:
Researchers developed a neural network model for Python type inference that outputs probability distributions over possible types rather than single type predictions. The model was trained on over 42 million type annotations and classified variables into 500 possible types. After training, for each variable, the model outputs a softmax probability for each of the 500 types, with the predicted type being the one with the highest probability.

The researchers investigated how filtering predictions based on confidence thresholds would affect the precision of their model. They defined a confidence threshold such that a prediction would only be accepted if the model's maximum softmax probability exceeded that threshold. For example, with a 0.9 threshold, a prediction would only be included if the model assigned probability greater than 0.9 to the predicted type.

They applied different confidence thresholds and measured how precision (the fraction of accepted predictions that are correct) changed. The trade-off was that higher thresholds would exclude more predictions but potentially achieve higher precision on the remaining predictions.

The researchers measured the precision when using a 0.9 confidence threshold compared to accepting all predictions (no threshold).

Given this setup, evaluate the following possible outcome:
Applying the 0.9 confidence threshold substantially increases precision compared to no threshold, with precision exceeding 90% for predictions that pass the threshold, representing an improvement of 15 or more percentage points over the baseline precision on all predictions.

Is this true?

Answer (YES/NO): YES